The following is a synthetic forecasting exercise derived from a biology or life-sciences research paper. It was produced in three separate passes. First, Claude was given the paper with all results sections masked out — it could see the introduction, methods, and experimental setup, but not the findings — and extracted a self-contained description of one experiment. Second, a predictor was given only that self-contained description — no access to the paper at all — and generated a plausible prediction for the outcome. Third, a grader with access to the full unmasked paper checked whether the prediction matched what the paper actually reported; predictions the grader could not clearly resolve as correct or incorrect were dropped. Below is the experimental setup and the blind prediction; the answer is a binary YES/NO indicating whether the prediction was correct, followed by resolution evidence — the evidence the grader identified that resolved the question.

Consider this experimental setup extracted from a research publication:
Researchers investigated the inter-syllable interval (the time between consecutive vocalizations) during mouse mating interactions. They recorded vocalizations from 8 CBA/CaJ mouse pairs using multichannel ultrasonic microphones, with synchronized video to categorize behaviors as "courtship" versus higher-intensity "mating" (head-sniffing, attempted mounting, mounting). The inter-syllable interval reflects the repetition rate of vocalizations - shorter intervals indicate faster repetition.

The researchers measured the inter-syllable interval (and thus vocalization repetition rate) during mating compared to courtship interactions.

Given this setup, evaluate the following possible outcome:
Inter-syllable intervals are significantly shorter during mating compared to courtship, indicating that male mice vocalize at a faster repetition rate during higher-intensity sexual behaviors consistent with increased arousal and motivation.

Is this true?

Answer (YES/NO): YES